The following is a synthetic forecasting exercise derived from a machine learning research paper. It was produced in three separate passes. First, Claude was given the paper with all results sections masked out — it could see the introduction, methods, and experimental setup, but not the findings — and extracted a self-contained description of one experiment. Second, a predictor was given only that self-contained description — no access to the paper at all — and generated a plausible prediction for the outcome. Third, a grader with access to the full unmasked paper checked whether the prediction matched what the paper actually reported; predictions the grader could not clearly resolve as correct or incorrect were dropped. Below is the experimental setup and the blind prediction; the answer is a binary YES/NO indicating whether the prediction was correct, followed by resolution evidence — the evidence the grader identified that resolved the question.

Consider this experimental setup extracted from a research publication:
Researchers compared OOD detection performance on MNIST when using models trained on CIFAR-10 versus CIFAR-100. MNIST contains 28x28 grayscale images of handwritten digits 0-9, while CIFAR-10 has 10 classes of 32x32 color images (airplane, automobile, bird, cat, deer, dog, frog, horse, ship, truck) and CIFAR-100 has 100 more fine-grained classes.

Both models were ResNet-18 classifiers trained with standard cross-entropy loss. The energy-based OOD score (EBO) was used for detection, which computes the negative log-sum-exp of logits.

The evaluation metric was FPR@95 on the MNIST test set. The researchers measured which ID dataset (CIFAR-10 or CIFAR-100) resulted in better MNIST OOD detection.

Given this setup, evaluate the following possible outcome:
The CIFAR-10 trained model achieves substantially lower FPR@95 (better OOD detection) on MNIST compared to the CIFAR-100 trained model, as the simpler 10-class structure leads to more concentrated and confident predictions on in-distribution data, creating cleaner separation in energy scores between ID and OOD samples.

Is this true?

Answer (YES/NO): YES